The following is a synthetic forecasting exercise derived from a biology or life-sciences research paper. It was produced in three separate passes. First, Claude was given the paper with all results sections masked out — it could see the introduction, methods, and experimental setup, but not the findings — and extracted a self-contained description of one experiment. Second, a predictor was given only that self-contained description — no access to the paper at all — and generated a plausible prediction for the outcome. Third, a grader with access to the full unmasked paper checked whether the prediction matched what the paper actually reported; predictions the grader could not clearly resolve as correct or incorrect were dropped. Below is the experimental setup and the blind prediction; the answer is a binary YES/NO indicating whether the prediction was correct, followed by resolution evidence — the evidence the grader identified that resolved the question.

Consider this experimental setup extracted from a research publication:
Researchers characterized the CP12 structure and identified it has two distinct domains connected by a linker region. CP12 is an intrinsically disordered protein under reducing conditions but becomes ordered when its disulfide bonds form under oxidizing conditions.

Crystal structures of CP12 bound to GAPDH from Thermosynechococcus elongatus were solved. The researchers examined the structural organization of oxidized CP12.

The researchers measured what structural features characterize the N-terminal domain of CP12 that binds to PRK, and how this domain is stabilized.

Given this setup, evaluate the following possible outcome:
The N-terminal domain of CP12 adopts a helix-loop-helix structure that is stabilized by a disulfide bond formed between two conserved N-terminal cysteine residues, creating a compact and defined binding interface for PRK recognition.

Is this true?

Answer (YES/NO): YES